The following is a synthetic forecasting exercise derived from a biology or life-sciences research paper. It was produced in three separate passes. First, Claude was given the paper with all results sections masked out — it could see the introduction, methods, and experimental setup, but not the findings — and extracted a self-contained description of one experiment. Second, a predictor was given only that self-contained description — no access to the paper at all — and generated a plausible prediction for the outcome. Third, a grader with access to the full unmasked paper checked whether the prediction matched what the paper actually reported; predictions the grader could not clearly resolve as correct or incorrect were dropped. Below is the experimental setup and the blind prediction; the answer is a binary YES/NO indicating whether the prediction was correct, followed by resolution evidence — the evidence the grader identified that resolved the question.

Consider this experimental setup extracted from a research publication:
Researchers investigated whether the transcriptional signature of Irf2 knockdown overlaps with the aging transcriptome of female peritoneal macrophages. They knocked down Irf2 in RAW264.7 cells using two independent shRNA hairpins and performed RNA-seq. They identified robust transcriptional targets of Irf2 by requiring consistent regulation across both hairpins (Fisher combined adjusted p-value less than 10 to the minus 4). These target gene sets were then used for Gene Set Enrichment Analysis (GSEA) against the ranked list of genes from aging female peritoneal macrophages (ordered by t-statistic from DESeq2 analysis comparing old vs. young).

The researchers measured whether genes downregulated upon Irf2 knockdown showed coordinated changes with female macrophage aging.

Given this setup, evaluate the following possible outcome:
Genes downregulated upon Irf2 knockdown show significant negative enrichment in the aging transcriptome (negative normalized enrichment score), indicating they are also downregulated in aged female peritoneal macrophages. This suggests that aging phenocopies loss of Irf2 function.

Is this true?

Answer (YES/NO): YES